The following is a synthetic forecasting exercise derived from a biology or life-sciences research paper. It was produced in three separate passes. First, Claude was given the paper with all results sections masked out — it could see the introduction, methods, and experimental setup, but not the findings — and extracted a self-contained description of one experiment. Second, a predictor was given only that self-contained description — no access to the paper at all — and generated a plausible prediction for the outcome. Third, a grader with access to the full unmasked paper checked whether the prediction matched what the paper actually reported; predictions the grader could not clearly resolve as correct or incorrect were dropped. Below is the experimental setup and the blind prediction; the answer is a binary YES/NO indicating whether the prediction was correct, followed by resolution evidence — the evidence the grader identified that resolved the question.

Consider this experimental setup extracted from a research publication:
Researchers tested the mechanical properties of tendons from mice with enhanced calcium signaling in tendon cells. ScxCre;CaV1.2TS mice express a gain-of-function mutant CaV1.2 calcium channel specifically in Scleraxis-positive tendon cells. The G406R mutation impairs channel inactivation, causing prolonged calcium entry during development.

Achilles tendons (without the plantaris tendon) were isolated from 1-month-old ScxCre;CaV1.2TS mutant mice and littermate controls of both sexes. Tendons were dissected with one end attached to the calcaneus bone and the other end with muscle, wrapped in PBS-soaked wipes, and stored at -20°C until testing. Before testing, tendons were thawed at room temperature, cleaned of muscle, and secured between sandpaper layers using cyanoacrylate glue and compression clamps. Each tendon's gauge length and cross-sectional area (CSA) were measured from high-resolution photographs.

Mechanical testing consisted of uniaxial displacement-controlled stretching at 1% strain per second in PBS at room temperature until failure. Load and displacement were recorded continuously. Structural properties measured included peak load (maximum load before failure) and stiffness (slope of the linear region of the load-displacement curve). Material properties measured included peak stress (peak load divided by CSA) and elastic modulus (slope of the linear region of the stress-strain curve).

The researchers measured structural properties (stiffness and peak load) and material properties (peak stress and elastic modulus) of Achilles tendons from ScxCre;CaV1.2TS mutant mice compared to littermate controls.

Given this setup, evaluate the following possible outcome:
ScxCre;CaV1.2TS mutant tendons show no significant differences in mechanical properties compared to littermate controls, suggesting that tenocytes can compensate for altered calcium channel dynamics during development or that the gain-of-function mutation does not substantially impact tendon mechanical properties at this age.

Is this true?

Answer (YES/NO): NO